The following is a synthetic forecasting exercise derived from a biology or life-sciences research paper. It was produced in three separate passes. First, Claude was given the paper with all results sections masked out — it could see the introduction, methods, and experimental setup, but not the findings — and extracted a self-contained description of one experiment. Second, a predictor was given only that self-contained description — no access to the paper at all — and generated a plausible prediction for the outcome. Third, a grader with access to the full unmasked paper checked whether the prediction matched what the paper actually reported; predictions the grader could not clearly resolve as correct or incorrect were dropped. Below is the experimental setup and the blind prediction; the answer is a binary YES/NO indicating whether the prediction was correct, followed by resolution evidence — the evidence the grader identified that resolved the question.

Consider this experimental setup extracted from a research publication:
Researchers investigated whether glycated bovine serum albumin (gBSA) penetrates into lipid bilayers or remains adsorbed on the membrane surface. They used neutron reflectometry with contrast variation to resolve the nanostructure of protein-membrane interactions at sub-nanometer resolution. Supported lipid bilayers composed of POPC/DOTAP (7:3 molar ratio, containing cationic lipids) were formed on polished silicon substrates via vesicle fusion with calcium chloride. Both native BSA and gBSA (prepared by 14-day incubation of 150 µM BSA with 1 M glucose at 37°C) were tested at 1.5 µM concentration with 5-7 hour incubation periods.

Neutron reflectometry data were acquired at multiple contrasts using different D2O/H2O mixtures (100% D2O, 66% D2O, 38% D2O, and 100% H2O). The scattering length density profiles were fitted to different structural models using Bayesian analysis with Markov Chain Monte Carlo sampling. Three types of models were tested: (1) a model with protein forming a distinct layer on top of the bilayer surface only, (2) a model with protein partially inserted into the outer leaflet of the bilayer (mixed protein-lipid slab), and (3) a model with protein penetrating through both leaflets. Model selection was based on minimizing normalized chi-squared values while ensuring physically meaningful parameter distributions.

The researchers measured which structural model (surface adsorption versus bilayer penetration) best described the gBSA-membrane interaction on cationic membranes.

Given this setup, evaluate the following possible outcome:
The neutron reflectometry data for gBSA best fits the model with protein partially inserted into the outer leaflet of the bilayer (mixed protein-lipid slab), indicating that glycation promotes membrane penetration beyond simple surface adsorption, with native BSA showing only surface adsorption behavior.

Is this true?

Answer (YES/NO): NO